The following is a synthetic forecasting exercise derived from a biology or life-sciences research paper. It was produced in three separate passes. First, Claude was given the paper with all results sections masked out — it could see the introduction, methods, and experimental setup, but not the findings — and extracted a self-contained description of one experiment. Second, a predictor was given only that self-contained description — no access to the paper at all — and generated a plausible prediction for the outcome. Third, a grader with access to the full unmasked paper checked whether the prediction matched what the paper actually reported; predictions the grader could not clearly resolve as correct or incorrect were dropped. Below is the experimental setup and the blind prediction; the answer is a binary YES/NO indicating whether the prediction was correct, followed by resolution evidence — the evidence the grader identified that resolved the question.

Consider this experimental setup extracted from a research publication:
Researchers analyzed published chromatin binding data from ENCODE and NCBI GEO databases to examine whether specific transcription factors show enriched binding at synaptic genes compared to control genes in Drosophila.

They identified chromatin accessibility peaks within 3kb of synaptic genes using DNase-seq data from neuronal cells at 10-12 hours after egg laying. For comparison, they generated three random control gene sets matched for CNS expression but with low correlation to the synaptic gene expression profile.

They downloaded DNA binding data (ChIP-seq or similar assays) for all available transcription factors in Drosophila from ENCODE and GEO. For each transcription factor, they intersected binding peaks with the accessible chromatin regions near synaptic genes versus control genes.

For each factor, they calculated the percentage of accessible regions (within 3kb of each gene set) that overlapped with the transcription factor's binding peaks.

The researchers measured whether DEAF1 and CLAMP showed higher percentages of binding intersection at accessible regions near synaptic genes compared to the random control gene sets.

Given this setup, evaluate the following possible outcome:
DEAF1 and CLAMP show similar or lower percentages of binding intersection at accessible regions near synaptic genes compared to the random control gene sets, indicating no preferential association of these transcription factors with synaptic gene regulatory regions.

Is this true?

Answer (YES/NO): NO